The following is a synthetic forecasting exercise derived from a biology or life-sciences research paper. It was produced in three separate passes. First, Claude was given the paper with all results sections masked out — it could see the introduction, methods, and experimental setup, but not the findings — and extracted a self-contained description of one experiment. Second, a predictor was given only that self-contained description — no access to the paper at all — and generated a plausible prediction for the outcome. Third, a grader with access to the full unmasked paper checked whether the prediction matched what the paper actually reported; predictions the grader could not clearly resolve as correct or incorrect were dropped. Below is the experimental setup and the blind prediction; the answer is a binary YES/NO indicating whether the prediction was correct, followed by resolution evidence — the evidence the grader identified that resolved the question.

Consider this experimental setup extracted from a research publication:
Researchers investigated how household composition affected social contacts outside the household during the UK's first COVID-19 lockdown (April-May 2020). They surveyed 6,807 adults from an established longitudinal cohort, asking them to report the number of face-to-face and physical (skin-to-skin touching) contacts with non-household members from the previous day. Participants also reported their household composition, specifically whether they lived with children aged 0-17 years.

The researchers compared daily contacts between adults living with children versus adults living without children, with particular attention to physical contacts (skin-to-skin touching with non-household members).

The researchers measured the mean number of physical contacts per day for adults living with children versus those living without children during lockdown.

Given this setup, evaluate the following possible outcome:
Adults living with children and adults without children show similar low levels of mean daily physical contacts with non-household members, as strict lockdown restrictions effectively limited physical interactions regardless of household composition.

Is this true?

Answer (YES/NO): NO